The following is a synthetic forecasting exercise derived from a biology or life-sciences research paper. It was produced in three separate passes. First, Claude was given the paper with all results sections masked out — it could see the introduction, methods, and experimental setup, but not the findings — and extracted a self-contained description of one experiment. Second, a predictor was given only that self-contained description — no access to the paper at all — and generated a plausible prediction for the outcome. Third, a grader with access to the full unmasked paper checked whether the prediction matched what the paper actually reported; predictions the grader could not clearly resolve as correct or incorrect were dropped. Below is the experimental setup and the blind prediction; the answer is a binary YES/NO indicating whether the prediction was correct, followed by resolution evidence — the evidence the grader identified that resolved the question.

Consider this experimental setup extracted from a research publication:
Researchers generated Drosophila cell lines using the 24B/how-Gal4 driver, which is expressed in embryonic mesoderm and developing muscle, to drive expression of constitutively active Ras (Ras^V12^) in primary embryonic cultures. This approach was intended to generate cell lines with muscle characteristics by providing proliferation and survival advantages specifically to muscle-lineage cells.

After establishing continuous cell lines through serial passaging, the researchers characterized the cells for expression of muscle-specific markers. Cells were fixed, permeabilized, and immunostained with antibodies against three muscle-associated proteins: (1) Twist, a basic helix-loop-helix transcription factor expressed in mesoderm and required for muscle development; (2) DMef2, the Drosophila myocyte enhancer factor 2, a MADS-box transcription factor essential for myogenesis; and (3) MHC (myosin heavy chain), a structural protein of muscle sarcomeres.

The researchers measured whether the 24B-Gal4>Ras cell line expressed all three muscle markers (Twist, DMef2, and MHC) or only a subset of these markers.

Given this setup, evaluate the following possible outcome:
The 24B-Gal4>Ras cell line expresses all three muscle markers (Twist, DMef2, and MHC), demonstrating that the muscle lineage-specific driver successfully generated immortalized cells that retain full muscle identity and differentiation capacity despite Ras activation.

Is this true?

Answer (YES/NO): NO